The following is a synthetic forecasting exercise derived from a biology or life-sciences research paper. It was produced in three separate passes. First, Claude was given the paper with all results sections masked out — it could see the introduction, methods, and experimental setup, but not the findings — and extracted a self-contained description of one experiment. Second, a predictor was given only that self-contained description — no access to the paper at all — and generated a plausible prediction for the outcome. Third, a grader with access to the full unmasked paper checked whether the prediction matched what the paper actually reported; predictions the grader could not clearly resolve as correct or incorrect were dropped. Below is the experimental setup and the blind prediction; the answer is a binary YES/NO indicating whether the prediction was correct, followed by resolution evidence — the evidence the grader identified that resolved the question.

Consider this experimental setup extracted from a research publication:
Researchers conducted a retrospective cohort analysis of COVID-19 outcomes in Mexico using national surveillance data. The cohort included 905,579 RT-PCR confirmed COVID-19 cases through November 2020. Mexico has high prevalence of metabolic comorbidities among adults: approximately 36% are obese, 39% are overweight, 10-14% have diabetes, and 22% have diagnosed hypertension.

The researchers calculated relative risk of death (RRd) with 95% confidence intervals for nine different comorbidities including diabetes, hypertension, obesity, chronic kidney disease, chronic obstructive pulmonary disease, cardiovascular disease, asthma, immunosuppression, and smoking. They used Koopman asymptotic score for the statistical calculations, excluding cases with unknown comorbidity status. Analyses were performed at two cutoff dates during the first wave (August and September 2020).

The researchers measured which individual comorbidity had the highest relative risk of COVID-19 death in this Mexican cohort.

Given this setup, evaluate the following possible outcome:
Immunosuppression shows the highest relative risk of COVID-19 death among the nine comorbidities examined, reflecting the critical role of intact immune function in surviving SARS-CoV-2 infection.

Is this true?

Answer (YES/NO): NO